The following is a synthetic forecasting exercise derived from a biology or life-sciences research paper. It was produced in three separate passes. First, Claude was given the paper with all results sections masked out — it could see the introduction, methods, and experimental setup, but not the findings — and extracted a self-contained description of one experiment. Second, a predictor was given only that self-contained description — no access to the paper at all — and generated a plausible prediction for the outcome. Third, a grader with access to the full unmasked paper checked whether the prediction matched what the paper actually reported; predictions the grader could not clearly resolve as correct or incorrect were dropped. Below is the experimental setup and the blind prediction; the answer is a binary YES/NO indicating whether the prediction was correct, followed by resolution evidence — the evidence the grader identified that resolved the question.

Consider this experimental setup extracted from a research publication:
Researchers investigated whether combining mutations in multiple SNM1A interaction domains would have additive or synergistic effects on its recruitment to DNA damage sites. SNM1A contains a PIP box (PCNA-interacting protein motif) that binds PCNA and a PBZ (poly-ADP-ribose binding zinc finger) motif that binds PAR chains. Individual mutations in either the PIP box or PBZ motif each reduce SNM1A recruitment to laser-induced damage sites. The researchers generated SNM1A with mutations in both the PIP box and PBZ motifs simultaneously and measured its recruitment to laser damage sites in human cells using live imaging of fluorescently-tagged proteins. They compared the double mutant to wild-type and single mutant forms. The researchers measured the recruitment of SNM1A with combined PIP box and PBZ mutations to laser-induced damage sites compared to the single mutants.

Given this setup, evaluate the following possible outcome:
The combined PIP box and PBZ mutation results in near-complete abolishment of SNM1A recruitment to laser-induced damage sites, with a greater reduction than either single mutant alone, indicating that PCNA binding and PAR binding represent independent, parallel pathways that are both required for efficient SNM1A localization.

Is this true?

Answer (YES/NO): YES